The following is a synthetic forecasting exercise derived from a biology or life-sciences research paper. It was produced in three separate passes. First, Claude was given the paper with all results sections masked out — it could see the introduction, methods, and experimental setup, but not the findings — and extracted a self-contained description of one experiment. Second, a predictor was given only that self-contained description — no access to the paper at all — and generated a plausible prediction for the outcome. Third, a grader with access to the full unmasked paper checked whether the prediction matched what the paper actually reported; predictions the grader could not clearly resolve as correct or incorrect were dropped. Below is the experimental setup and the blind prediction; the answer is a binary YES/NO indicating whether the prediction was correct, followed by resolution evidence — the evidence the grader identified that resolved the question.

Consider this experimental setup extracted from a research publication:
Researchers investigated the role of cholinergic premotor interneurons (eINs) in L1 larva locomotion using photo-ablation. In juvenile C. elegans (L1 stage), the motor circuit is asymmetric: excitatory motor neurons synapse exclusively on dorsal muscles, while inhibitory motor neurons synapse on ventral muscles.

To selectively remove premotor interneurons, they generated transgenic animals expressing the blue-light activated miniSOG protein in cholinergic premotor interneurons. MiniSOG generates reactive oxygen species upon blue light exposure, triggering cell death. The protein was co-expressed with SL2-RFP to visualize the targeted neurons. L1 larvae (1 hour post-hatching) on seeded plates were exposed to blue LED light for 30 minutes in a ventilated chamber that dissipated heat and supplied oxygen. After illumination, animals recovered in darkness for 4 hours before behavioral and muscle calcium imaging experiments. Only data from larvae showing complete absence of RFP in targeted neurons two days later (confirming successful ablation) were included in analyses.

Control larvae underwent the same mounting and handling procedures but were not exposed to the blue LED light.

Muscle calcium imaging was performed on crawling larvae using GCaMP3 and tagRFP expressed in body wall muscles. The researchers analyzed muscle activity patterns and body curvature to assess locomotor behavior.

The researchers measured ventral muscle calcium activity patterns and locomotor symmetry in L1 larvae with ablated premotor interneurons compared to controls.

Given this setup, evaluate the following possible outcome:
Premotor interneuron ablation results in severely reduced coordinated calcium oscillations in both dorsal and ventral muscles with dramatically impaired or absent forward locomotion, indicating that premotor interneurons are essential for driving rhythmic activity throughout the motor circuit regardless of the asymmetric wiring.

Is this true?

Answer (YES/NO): NO